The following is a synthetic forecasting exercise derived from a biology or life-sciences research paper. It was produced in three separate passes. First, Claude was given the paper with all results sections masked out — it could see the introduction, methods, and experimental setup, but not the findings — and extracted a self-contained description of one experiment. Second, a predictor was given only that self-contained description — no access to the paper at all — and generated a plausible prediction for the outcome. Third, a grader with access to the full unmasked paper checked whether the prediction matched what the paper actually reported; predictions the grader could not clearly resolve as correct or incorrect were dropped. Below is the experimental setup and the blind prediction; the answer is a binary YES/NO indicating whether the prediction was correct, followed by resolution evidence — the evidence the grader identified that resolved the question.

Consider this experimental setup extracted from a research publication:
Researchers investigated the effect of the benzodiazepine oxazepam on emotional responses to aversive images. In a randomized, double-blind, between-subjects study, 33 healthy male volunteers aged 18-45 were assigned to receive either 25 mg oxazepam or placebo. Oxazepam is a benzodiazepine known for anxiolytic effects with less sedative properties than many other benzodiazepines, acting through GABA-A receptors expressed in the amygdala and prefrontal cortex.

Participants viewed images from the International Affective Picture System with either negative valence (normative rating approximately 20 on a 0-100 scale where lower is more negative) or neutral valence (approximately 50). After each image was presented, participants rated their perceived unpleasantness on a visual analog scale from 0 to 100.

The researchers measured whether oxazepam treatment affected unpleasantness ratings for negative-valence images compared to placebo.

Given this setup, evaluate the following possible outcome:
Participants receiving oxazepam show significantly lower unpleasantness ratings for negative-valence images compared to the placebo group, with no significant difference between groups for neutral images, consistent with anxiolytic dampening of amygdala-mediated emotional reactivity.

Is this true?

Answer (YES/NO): YES